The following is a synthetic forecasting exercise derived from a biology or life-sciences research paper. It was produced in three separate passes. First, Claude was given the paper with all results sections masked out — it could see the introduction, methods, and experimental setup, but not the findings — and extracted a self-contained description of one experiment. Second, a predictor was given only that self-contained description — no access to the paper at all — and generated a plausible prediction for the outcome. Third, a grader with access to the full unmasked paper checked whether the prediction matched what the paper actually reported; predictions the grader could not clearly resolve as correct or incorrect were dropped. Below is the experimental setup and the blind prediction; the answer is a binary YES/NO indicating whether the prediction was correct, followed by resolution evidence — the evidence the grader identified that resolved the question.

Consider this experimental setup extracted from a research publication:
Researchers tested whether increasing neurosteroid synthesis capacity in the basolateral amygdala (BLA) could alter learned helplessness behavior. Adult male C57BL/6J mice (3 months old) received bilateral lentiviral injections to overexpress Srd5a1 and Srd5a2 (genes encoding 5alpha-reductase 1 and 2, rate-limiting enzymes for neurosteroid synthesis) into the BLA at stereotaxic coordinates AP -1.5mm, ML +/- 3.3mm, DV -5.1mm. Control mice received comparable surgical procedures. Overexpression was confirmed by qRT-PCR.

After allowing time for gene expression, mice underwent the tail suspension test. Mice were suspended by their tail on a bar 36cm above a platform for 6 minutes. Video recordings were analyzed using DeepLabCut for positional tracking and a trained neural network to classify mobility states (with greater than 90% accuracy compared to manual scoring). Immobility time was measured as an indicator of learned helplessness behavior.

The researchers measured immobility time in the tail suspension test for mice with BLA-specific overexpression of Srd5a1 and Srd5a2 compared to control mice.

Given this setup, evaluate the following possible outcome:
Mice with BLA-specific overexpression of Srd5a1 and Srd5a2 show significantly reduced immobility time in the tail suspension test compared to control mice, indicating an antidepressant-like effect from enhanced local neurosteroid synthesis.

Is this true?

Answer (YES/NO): YES